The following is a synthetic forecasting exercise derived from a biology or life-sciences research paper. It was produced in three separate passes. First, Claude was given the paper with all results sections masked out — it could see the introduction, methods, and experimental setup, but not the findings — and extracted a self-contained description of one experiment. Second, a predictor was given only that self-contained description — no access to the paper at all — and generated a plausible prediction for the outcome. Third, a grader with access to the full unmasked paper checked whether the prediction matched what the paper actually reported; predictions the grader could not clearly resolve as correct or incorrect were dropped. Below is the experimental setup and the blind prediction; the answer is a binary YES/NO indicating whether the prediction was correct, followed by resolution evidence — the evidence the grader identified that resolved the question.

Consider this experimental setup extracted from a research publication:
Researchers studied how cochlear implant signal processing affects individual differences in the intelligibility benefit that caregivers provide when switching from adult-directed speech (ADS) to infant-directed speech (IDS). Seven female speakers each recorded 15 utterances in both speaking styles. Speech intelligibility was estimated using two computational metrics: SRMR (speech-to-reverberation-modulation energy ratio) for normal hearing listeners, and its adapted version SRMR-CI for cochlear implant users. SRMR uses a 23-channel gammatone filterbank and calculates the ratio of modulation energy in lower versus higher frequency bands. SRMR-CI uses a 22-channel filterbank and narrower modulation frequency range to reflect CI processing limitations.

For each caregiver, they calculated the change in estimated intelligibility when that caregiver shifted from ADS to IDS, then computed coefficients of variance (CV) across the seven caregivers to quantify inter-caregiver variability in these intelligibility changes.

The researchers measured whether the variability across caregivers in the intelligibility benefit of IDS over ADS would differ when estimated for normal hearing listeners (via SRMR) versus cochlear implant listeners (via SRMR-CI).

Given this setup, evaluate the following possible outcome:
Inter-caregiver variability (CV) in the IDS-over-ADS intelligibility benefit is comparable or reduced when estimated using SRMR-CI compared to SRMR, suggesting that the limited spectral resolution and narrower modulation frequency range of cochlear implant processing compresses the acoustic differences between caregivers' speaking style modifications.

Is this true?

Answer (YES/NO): YES